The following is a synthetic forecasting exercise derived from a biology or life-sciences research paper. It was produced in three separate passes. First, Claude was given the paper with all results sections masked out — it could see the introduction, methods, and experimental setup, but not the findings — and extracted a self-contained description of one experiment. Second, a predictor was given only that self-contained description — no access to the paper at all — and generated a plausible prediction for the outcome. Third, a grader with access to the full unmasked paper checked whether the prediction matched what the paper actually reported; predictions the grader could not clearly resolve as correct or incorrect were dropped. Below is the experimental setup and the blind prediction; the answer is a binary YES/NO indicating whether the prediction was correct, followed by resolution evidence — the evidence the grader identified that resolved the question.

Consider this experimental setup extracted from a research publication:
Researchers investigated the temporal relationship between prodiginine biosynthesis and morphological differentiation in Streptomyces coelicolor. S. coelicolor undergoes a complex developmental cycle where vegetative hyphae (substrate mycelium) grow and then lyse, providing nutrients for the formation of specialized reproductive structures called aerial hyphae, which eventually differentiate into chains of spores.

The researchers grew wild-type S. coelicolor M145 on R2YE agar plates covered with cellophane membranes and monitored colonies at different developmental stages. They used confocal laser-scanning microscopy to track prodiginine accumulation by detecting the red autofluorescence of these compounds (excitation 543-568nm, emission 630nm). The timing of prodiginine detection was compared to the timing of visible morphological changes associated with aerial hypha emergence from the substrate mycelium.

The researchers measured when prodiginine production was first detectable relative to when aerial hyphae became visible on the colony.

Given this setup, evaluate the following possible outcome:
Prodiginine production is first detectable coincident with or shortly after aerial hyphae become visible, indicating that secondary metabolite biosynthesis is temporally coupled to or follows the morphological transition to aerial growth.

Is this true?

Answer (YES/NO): NO